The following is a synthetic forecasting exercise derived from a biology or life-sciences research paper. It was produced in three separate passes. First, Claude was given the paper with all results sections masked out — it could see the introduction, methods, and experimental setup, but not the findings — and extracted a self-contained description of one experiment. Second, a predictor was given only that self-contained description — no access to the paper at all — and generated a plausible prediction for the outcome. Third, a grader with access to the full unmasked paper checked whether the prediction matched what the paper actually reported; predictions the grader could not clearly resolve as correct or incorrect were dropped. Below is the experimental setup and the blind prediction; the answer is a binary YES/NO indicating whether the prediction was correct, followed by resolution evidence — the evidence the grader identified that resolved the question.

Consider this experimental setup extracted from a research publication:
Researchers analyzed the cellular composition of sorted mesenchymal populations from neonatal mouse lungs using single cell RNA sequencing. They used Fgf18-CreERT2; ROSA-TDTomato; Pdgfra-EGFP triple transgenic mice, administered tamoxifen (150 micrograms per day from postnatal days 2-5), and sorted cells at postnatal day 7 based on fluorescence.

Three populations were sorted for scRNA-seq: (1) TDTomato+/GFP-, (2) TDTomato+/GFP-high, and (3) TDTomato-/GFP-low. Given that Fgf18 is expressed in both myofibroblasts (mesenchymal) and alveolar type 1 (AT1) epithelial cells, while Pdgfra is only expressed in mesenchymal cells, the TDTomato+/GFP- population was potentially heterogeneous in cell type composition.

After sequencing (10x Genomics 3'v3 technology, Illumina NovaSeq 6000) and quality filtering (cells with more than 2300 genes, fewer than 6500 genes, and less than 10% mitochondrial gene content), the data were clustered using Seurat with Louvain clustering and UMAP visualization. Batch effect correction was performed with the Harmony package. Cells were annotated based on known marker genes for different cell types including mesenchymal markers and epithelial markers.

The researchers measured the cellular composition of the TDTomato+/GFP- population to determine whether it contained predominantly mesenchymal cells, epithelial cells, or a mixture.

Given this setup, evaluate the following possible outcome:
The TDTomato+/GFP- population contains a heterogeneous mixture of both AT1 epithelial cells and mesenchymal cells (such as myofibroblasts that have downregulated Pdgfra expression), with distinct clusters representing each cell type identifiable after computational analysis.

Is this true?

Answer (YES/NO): NO